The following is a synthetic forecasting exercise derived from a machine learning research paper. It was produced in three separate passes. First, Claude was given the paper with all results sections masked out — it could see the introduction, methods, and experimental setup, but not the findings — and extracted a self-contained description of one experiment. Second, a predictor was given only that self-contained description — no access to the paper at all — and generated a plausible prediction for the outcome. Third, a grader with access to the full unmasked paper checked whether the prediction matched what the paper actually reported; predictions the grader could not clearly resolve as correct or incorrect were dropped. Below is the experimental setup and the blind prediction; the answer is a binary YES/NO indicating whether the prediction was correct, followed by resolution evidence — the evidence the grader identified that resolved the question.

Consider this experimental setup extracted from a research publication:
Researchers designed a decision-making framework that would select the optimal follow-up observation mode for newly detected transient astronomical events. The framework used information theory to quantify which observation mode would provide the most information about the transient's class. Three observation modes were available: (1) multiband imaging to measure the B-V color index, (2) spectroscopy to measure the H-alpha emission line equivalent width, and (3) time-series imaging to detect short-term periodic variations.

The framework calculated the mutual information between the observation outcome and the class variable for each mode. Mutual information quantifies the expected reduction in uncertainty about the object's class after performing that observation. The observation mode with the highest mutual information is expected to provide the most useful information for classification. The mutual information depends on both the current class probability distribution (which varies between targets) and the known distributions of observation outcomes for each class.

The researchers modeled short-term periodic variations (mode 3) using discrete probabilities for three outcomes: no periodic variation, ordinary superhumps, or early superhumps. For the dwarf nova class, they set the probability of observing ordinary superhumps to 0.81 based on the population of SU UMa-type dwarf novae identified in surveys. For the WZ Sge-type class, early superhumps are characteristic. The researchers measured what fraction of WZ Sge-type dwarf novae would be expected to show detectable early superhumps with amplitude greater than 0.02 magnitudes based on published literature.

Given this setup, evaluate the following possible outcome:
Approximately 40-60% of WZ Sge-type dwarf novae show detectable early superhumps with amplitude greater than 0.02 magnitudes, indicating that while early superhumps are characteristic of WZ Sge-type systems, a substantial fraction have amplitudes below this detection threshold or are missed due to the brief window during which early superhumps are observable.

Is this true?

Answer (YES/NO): NO